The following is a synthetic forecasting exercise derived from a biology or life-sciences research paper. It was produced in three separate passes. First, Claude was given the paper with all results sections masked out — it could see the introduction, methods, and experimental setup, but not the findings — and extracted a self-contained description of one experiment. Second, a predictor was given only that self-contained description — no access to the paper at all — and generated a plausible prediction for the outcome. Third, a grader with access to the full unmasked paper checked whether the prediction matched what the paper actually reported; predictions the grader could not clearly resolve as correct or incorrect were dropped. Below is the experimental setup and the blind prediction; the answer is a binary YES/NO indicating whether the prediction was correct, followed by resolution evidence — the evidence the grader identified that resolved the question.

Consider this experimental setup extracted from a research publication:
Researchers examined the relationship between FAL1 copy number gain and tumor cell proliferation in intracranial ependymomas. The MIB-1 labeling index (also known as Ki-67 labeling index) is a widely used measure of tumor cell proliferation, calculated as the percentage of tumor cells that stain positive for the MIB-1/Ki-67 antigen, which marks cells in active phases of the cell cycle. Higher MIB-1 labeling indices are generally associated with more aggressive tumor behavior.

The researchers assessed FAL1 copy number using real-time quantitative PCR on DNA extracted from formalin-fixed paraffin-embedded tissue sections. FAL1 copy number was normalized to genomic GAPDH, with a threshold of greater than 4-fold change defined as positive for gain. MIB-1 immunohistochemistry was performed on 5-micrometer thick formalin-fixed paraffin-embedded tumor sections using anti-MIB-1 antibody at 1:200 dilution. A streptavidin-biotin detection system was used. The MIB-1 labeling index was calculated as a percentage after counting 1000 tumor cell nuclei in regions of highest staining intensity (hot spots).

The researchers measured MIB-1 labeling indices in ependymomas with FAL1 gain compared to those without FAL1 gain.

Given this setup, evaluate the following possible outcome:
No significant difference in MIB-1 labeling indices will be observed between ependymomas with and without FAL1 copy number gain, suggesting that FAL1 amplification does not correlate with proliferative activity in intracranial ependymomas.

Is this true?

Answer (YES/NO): NO